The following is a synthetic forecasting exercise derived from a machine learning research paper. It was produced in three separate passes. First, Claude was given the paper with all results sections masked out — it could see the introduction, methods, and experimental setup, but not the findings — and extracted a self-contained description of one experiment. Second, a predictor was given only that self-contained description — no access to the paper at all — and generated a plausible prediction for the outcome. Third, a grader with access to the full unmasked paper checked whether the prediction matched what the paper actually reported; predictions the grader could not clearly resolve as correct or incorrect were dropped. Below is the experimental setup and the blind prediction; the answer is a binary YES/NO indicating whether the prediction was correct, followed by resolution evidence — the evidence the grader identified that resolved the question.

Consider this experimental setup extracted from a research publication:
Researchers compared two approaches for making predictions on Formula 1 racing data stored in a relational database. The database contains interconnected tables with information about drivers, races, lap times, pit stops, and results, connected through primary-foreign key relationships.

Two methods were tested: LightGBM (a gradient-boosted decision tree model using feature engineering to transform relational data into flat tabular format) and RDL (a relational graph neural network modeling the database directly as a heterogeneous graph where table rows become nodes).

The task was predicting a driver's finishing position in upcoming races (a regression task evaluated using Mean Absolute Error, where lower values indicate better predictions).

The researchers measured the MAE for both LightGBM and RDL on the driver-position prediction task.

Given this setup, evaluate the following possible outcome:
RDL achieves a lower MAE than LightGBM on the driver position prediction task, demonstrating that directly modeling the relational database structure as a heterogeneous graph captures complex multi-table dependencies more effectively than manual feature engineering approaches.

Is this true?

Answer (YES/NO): NO